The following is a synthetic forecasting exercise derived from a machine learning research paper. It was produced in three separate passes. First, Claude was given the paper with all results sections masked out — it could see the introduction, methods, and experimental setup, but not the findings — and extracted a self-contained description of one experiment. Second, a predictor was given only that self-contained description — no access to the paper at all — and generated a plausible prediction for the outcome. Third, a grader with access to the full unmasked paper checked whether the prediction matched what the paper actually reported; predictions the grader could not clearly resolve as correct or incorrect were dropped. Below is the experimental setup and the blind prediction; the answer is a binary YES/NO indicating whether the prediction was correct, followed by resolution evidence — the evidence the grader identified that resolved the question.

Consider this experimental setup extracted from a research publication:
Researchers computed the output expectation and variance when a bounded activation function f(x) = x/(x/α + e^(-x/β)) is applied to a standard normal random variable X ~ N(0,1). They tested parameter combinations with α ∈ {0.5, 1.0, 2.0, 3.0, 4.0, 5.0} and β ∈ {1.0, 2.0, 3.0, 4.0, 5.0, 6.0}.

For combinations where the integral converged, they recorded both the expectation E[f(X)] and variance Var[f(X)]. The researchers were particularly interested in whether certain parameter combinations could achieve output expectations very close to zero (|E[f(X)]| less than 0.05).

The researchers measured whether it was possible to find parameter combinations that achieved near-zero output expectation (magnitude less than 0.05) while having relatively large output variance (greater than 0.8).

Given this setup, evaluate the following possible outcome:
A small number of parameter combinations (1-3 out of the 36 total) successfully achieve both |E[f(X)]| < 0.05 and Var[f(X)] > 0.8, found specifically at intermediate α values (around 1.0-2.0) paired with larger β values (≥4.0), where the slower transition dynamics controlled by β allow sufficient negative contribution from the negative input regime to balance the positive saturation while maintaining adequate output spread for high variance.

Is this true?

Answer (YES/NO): NO